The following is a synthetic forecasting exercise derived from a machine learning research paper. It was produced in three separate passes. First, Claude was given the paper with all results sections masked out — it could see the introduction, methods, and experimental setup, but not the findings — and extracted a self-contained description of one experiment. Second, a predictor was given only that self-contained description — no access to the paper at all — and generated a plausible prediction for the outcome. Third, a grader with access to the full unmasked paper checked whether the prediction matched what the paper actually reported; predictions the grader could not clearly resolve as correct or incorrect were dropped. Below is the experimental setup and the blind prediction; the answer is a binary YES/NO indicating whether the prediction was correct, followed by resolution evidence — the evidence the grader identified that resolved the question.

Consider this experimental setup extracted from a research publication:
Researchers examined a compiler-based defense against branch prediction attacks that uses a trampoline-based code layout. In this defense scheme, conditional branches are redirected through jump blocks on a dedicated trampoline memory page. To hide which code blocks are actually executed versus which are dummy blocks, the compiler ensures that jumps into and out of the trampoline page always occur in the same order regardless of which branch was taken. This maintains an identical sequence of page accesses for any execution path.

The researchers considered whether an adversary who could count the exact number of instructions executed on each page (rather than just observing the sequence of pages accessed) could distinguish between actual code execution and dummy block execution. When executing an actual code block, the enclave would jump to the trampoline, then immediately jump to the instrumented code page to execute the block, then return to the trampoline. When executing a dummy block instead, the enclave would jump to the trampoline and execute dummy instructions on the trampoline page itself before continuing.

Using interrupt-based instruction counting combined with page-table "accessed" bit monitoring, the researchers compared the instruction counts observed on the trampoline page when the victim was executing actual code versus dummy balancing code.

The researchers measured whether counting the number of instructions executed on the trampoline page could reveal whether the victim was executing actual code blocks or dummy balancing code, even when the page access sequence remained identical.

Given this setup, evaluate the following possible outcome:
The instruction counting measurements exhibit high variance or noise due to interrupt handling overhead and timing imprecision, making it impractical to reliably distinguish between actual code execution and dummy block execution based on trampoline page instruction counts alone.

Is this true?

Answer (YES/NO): NO